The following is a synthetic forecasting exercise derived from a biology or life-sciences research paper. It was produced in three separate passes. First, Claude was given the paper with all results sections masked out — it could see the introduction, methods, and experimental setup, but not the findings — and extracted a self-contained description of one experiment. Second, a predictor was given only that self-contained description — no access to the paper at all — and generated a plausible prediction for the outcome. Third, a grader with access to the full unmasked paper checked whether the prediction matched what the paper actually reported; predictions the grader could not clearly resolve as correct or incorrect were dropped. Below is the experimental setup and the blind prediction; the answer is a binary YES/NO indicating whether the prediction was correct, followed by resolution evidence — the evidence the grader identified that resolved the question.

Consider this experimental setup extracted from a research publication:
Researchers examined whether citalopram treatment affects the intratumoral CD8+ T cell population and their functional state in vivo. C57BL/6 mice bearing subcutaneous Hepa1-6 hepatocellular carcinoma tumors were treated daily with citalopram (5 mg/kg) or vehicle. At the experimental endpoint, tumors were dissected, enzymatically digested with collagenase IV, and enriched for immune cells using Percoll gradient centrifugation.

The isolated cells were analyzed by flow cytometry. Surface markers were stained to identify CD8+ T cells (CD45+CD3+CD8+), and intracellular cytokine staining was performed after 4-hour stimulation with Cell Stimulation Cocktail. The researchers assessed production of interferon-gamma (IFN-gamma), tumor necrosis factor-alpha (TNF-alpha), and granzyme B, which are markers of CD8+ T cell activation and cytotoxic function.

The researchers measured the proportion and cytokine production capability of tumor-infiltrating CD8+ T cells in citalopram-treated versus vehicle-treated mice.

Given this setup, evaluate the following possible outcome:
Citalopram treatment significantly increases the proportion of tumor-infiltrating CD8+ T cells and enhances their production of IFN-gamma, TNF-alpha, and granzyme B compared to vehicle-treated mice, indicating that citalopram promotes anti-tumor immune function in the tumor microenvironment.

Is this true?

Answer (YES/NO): YES